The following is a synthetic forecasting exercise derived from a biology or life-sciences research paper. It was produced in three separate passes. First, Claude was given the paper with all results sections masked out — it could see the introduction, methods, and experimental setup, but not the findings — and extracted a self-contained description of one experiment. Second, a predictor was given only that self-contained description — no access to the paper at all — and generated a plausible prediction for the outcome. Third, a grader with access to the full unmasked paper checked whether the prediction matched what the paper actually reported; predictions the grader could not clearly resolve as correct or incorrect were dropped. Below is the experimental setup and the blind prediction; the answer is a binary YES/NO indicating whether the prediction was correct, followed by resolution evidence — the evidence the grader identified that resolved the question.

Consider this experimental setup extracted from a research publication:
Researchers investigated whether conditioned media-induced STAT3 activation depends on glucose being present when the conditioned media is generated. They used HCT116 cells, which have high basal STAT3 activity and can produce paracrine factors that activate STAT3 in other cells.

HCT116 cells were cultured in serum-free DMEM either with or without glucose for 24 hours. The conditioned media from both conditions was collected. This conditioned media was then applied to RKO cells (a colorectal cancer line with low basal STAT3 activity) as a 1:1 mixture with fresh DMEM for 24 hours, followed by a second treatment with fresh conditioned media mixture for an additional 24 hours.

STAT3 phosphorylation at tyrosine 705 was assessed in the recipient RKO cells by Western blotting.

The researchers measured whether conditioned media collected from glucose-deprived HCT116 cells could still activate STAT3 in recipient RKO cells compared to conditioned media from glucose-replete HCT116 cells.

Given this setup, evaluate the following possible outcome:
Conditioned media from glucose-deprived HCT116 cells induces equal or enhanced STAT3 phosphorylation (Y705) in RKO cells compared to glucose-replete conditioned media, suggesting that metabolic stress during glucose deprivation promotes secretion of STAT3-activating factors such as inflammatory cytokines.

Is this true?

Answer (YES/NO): NO